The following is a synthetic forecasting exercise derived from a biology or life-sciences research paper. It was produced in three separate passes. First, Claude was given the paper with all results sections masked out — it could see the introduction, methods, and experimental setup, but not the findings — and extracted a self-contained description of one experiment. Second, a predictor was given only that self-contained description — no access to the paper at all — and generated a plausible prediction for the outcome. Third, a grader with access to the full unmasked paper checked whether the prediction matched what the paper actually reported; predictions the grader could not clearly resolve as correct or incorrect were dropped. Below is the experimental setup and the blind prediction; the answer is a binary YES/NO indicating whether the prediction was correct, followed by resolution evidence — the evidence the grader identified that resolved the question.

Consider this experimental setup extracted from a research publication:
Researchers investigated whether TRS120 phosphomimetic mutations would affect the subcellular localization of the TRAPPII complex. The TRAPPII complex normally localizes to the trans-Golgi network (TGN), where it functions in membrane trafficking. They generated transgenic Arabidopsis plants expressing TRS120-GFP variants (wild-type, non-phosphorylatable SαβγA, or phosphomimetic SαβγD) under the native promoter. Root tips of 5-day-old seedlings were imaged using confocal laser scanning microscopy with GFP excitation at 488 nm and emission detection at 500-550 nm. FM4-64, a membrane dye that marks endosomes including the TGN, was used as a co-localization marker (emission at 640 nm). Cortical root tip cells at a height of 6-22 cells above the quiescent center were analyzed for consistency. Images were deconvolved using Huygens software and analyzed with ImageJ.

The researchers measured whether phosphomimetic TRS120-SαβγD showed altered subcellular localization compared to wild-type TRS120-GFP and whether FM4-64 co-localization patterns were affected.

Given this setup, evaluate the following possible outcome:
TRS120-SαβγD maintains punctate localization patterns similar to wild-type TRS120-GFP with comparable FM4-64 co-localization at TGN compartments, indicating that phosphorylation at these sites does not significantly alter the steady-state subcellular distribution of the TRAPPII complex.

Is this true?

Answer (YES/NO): NO